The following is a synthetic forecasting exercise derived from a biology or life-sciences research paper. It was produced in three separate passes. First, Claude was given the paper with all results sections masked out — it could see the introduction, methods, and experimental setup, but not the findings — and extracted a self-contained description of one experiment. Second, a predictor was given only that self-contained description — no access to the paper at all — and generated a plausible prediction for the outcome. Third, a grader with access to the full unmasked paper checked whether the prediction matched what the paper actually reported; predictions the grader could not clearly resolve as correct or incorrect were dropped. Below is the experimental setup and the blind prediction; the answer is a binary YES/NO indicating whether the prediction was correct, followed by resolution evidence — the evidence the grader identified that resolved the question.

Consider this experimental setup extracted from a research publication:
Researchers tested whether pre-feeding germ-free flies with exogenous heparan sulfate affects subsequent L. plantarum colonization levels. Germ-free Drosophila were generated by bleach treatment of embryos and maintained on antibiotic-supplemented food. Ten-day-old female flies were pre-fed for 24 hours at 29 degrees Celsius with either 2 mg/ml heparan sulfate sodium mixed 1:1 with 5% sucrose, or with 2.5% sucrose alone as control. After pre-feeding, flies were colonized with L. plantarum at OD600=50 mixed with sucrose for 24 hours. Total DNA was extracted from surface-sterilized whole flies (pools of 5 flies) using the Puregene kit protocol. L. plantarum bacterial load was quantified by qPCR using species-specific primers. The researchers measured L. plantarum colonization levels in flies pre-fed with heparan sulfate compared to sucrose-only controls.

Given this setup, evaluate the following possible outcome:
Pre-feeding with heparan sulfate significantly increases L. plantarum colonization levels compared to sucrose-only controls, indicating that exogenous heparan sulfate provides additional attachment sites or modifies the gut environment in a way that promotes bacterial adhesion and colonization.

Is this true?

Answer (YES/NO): YES